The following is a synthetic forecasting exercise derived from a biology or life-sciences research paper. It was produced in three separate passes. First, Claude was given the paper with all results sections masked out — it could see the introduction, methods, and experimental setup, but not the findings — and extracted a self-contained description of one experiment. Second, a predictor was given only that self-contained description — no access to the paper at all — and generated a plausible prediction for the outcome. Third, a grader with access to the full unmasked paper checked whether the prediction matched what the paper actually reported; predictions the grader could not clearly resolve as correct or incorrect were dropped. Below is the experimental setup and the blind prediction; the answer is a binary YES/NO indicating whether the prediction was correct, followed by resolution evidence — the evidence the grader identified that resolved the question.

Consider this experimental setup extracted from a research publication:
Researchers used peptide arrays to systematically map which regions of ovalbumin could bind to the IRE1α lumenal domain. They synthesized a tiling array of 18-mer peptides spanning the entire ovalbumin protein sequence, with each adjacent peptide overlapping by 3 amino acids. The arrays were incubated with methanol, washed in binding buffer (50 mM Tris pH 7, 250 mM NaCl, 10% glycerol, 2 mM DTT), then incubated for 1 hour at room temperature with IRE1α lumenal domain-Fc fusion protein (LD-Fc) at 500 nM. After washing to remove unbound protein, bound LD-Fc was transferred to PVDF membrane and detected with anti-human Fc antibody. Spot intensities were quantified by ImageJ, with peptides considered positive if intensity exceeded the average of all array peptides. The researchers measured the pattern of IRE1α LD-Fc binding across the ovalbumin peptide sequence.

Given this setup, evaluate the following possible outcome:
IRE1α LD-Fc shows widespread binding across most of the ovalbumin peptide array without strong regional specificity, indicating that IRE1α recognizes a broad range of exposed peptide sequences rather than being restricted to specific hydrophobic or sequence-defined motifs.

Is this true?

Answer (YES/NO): NO